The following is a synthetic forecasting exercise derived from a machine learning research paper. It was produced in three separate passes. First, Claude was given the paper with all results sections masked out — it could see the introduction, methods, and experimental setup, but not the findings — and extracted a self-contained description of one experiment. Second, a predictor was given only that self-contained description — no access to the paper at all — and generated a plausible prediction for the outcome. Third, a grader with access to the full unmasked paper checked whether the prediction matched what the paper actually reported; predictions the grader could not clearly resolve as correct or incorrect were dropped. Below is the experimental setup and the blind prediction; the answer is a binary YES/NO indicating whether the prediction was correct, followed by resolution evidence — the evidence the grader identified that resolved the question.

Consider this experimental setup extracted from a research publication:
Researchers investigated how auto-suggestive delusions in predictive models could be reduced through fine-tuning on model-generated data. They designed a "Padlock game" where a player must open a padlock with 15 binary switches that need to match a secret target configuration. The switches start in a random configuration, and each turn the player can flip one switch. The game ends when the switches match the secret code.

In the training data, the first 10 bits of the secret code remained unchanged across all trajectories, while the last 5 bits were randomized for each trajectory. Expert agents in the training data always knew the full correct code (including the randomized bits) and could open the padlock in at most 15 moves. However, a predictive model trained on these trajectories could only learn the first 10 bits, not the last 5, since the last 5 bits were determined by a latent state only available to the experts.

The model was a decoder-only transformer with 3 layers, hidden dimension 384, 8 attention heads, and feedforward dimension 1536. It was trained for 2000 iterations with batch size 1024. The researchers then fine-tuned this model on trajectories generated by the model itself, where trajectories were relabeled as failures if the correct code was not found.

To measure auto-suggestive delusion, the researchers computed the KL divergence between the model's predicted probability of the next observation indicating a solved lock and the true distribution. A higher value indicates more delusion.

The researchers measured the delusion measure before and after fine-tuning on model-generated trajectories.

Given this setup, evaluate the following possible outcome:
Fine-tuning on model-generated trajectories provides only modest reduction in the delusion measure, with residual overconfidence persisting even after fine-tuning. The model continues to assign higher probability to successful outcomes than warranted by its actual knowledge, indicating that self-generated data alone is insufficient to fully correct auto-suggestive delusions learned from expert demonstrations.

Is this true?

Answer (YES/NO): NO